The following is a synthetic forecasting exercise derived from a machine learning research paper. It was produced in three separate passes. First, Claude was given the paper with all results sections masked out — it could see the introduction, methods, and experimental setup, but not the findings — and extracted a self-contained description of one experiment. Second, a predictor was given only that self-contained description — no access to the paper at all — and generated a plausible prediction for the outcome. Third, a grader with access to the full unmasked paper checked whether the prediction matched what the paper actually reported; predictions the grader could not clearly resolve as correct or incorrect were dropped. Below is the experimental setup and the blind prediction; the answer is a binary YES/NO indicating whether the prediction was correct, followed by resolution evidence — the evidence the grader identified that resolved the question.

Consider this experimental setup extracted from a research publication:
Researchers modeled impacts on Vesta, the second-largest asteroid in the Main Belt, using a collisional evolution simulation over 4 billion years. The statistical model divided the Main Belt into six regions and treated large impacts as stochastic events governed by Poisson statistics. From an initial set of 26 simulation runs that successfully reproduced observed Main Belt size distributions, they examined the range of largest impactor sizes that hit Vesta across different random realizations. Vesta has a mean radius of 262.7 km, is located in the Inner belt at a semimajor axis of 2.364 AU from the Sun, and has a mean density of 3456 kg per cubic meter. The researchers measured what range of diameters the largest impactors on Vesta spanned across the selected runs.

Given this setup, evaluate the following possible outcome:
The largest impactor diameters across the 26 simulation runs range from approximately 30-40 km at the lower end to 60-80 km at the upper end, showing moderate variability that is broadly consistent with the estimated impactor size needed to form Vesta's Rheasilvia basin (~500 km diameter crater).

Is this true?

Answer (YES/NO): NO